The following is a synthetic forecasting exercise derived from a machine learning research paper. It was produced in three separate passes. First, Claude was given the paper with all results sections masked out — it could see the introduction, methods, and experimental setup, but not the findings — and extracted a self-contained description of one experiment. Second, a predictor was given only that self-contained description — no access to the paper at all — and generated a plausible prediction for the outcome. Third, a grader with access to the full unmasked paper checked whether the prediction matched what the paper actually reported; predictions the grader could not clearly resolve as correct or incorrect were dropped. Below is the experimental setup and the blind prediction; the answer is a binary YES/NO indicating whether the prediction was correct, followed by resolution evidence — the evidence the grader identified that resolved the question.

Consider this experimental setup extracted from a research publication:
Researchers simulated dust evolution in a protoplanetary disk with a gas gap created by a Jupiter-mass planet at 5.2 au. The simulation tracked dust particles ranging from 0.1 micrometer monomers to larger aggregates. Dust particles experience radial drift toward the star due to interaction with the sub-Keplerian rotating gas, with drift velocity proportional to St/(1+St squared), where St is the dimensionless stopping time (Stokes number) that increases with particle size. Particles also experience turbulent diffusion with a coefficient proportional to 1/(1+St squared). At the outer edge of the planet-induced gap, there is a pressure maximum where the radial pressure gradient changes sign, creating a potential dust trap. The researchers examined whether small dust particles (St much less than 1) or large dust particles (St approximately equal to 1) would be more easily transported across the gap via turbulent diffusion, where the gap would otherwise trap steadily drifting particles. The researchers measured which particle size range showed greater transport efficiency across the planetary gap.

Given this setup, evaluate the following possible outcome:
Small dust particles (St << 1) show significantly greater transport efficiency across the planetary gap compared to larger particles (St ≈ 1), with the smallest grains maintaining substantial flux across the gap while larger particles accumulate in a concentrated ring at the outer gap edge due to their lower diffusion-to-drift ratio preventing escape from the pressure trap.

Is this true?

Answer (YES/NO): YES